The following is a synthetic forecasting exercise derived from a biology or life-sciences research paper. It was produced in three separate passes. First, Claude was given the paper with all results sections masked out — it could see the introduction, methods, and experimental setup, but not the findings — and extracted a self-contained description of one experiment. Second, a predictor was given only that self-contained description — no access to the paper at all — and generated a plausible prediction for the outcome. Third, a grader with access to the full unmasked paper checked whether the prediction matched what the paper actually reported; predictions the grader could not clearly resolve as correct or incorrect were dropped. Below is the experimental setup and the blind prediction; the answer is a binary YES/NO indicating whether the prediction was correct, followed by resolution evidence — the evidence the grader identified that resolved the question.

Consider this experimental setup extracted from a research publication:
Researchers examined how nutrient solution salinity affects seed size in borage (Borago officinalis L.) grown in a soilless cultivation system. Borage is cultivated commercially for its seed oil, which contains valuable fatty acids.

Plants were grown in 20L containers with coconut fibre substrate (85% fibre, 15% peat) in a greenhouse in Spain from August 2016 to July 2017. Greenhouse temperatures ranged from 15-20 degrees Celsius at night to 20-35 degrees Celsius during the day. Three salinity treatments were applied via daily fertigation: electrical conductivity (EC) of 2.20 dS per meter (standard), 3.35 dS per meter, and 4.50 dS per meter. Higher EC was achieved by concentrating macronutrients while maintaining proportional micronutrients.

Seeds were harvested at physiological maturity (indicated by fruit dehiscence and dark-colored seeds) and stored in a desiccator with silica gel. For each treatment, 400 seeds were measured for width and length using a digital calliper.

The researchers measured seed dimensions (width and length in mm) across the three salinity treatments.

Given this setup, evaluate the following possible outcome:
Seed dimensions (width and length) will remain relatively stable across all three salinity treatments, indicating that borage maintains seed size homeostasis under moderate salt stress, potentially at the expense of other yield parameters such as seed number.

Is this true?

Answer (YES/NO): NO